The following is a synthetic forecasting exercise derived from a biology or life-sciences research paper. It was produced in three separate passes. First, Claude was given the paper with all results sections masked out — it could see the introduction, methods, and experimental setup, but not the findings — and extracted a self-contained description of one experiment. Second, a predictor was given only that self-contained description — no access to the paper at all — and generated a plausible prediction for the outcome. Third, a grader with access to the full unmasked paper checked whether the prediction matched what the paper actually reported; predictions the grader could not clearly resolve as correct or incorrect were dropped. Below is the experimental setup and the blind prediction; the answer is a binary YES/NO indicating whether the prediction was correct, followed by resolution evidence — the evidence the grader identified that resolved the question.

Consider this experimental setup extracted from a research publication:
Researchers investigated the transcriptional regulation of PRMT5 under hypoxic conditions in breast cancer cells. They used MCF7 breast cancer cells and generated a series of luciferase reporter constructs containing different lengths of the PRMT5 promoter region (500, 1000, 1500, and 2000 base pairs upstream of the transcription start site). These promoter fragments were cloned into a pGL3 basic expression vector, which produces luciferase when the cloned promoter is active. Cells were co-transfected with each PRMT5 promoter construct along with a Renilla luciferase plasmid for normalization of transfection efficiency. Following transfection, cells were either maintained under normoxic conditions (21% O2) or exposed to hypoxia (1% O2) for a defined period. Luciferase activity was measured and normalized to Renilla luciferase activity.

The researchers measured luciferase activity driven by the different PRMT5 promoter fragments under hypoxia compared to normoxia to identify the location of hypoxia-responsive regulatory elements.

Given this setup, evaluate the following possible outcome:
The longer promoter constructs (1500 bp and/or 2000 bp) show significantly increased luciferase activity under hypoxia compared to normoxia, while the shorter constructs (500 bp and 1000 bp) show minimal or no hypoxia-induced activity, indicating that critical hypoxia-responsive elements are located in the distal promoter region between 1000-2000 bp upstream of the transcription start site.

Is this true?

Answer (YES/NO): YES